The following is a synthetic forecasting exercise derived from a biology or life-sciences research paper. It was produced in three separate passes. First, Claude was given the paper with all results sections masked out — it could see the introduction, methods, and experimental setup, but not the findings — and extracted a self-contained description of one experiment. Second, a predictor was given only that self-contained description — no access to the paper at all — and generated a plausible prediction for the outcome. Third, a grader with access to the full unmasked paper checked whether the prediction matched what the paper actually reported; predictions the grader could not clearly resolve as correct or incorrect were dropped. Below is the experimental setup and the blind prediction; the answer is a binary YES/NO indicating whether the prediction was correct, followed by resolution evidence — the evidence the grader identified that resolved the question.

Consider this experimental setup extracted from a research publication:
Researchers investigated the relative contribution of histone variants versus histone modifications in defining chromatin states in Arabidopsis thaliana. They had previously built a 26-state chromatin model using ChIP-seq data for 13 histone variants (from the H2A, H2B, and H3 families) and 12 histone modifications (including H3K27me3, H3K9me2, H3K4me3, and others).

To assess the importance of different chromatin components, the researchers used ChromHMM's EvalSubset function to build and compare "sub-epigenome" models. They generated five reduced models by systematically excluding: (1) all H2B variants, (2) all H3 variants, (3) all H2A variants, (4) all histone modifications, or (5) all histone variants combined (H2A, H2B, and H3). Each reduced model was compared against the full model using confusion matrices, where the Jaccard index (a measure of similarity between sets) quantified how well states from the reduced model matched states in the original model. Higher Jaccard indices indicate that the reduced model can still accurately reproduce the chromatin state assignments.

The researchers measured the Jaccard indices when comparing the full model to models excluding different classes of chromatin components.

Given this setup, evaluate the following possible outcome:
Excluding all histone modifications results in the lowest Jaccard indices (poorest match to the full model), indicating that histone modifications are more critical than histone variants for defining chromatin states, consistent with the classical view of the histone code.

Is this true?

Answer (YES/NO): NO